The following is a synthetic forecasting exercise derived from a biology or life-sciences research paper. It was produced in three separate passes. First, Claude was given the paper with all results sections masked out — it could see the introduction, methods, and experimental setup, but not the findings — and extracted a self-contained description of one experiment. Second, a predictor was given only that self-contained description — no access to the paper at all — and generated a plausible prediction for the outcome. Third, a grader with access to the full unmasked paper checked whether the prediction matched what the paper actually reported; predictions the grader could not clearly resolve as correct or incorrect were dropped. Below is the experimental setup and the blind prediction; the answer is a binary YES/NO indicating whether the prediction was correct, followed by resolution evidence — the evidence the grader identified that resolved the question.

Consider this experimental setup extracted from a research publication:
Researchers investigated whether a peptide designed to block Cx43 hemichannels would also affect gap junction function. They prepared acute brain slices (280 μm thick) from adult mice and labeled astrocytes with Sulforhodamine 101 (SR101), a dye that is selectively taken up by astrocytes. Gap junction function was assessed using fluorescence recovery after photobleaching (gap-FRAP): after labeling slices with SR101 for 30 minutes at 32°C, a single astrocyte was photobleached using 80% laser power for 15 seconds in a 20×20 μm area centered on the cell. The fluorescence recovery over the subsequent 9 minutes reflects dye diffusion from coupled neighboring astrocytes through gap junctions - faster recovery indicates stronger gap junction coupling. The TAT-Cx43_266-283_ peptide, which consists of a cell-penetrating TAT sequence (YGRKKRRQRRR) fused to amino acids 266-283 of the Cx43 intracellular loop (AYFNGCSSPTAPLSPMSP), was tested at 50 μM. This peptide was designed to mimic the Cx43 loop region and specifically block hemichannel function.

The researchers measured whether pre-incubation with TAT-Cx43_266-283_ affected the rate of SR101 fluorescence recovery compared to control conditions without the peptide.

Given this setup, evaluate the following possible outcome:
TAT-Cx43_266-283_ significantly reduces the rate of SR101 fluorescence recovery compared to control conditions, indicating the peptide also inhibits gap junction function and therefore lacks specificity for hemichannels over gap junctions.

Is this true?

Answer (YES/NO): NO